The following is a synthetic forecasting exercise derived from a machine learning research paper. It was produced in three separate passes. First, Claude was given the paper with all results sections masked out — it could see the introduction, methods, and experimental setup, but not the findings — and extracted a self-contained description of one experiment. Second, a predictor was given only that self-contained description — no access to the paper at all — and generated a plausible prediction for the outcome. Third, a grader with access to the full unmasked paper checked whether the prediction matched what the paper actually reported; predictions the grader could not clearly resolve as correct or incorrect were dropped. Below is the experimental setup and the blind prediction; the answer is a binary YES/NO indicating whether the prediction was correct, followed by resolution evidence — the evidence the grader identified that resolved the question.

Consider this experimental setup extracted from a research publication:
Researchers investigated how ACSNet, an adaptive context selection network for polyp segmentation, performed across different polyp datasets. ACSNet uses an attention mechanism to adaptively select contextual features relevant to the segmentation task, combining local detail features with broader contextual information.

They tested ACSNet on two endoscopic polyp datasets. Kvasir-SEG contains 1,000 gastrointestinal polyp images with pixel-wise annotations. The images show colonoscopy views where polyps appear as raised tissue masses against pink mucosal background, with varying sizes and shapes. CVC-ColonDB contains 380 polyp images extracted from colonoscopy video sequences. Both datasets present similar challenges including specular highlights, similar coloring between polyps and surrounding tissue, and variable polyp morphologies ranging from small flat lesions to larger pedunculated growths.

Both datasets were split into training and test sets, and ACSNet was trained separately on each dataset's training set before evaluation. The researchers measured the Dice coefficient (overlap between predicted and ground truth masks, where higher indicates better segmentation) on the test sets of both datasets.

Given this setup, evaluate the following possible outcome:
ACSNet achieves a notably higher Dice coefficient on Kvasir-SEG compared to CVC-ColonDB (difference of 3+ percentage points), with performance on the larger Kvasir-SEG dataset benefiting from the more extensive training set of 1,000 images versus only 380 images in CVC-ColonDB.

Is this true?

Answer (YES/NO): NO